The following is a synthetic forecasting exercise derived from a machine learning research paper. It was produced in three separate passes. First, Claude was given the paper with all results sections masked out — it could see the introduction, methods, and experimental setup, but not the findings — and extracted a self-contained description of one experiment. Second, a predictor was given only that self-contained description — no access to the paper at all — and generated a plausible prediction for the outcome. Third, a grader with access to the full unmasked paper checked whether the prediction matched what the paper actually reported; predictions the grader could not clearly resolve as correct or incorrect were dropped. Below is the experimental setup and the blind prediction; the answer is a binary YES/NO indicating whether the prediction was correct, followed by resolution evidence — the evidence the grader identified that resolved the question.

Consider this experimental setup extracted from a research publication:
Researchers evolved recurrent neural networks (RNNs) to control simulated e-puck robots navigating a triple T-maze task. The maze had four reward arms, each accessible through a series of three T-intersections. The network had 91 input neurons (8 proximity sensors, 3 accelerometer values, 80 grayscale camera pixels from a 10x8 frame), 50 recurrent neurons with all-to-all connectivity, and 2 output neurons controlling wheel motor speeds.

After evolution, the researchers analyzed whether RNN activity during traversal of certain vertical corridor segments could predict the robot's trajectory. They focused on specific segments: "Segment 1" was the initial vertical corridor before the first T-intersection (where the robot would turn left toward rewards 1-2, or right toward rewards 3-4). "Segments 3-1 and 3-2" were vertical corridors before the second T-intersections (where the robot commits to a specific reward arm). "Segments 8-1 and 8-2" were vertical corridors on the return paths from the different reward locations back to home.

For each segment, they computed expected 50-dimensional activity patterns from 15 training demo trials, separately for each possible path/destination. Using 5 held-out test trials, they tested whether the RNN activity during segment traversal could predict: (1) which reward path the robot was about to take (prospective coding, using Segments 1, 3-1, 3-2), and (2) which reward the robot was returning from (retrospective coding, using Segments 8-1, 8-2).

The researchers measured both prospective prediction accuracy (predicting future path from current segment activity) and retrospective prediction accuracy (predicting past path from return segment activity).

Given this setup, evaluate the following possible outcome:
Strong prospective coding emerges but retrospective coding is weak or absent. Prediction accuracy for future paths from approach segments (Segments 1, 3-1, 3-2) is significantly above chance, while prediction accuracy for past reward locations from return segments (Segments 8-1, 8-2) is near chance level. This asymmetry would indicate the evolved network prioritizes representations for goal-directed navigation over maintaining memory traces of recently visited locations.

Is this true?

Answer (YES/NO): YES